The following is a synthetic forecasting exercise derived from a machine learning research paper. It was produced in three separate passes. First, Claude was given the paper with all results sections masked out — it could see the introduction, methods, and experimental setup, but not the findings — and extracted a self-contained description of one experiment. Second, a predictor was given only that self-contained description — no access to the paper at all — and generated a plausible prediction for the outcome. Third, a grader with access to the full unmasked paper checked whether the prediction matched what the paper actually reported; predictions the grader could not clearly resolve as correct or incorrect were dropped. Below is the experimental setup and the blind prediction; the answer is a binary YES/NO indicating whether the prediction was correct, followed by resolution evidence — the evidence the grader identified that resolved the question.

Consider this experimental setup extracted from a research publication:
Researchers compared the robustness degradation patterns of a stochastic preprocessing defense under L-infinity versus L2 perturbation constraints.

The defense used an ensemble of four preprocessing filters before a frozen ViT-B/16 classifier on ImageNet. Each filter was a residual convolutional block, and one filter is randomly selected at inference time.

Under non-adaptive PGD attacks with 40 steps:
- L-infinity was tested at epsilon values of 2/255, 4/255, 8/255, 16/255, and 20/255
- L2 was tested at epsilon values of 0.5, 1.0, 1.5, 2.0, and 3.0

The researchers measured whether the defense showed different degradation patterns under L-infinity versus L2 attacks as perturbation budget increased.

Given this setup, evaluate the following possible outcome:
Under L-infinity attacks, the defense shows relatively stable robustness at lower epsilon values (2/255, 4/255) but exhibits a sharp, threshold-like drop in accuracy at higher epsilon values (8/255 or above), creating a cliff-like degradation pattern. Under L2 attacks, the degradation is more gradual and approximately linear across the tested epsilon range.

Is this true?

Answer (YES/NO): NO